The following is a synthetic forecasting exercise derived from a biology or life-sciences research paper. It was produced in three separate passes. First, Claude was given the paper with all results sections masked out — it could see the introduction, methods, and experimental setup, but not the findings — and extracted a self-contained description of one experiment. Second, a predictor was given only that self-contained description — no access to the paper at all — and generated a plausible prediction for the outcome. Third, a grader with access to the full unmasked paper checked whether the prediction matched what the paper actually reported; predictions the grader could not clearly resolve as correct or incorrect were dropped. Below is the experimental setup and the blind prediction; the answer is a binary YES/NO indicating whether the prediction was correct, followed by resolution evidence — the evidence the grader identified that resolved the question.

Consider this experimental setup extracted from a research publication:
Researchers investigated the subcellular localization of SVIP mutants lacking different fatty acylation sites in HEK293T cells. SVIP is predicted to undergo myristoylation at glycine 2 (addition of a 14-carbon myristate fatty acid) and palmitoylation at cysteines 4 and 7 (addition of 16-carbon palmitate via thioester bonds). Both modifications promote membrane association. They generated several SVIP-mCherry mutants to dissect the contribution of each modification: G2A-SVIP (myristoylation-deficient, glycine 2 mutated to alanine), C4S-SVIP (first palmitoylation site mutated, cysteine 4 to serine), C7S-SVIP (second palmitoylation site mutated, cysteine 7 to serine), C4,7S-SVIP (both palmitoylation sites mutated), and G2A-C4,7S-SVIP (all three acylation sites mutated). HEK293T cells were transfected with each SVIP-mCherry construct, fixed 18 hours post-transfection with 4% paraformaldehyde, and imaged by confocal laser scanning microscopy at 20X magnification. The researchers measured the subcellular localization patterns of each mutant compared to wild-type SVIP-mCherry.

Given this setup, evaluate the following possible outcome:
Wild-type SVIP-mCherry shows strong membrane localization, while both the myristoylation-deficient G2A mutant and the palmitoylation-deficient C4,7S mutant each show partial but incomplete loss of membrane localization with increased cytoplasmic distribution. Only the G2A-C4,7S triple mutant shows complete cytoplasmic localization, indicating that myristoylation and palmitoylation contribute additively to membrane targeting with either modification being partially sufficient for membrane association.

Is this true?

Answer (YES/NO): NO